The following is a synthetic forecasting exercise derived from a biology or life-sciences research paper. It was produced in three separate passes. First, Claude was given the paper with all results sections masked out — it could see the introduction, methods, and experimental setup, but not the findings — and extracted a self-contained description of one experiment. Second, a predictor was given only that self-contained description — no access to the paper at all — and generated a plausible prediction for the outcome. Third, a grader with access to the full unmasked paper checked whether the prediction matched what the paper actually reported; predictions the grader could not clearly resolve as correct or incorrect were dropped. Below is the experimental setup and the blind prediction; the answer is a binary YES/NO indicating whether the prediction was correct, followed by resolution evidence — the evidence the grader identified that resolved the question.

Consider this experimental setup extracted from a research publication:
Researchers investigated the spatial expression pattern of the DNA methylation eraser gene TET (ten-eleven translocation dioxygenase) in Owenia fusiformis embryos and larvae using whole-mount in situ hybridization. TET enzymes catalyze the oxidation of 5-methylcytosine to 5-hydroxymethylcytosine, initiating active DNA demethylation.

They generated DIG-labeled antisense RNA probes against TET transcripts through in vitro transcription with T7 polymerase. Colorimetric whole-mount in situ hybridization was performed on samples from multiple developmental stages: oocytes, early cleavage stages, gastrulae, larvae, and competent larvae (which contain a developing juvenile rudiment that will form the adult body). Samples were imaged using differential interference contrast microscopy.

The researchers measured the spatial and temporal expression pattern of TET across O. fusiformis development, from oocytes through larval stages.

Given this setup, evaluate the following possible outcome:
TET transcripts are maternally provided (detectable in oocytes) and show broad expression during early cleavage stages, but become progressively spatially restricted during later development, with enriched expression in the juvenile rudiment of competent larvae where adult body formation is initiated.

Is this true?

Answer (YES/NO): NO